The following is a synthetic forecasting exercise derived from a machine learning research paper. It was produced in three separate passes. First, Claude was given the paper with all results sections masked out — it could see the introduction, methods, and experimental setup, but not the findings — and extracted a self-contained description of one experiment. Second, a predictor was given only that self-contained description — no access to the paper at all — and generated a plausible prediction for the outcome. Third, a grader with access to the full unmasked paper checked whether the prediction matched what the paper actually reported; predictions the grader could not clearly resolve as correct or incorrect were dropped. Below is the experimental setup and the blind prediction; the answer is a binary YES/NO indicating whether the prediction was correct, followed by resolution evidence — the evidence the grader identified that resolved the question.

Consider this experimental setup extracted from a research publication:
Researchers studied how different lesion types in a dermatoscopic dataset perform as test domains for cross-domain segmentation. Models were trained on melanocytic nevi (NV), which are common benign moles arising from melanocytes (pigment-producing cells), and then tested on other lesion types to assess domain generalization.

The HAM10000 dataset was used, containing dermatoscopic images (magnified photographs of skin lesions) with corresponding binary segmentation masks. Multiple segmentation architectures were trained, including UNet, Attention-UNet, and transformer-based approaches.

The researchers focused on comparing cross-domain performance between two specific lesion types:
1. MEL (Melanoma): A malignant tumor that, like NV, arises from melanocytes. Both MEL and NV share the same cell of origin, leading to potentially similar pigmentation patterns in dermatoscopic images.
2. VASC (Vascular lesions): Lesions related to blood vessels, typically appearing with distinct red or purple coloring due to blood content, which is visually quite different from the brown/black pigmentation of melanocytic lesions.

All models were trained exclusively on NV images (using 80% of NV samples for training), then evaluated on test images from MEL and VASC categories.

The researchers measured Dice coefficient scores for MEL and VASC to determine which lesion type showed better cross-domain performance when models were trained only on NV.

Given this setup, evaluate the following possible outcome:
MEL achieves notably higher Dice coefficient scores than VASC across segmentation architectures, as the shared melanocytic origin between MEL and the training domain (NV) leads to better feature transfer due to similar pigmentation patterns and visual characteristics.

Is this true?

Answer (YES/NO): YES